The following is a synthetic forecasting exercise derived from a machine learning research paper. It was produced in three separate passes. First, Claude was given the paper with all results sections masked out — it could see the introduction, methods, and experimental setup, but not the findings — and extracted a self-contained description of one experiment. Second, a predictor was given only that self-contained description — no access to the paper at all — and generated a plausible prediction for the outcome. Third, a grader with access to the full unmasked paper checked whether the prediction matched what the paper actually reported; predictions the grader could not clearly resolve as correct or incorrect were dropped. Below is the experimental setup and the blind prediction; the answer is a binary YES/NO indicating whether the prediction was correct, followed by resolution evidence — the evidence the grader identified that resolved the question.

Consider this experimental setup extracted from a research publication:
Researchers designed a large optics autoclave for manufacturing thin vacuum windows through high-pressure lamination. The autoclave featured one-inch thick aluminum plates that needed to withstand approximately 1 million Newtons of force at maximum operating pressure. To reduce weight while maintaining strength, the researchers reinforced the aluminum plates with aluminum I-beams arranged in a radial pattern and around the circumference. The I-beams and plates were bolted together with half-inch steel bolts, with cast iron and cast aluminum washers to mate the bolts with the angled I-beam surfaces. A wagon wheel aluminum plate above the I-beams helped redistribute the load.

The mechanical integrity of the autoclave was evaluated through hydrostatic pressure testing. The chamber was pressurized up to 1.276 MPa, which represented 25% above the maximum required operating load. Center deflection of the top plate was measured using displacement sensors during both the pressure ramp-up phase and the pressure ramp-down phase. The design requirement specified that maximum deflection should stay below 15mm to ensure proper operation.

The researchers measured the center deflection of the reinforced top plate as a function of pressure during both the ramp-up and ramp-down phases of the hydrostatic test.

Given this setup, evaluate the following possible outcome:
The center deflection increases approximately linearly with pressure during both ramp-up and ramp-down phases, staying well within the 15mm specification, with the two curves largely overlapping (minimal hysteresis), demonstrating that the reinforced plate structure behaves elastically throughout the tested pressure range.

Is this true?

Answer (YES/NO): NO